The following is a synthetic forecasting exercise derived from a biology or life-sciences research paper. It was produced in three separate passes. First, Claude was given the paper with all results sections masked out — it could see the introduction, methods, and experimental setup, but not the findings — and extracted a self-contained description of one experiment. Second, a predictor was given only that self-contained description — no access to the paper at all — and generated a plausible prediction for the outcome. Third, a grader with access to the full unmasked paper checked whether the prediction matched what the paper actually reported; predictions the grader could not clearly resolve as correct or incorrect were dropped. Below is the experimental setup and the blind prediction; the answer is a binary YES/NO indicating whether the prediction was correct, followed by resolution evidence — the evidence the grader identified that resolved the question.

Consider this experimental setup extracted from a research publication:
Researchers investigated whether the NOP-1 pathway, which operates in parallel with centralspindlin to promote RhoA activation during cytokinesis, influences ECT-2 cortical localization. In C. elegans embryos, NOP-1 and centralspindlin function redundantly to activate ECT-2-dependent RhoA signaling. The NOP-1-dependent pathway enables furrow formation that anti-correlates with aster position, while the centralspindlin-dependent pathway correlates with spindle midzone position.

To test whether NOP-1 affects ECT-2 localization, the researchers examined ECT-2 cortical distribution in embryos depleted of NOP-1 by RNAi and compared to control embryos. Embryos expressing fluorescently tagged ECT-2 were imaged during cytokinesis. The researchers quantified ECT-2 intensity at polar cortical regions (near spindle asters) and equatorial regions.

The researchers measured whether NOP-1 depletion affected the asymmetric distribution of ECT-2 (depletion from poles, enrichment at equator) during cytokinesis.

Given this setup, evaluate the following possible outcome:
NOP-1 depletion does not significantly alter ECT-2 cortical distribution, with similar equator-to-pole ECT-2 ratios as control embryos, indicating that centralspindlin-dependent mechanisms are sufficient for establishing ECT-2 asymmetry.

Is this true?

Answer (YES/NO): NO